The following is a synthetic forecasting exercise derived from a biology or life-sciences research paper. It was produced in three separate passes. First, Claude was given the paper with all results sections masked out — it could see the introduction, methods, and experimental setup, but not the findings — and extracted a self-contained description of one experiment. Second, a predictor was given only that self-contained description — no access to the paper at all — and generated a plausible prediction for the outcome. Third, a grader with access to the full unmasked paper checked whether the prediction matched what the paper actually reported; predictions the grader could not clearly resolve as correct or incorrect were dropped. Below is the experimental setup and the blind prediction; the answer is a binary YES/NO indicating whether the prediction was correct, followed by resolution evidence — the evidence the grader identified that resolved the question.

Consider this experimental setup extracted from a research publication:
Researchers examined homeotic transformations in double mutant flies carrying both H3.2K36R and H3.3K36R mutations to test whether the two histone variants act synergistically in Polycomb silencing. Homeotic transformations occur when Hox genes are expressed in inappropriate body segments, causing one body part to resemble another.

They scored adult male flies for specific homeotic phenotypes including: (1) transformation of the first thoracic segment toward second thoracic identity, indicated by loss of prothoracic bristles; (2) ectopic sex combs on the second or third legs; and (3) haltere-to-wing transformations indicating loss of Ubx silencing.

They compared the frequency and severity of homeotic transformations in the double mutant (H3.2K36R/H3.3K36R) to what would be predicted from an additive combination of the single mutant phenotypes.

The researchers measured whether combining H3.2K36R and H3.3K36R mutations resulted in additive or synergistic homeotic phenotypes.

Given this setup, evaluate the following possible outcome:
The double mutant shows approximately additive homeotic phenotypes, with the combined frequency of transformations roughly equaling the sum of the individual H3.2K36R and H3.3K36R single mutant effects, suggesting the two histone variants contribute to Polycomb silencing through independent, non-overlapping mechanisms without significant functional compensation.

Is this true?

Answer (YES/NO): NO